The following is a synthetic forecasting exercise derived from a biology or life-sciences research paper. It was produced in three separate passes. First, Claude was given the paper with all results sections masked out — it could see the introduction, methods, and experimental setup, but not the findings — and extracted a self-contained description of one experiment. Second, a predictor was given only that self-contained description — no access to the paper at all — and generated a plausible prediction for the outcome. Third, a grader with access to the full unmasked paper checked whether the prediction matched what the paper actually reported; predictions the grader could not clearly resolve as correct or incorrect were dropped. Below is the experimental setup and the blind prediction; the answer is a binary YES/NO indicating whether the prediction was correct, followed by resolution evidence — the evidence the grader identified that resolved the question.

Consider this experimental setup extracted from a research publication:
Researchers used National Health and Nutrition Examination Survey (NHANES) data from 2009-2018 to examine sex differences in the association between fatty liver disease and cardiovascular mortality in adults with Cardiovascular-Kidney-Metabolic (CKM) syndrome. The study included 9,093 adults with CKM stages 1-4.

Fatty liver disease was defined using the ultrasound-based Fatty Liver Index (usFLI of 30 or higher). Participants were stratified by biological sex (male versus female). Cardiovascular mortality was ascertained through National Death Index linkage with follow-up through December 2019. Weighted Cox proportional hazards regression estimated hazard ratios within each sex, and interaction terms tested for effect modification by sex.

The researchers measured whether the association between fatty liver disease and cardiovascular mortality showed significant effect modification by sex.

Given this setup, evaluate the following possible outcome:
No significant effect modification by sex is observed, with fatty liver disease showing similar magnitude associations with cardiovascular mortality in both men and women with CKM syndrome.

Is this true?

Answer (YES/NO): NO